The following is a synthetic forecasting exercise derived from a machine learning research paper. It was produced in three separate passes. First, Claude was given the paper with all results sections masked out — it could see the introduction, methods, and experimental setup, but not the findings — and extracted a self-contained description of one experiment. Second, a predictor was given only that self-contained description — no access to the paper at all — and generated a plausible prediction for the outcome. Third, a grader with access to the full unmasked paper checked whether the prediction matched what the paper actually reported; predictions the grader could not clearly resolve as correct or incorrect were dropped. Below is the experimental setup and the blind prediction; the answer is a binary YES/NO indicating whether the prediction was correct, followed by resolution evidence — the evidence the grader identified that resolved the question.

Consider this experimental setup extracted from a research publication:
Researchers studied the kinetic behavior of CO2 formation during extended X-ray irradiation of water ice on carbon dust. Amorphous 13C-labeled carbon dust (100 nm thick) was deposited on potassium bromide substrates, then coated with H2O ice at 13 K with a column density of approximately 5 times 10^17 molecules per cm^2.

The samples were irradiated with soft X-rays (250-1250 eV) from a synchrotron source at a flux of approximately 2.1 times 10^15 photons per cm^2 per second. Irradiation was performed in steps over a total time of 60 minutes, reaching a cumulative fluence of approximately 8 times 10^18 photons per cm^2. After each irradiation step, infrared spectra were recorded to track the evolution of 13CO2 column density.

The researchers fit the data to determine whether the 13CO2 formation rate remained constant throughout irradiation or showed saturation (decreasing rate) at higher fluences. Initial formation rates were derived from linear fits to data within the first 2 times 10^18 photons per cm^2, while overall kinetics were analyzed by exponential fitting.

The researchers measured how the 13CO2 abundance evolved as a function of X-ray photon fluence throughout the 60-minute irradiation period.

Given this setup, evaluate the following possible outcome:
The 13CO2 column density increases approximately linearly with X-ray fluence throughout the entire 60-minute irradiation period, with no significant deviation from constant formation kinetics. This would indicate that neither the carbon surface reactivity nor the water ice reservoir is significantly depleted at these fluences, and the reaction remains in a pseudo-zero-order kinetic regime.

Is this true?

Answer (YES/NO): NO